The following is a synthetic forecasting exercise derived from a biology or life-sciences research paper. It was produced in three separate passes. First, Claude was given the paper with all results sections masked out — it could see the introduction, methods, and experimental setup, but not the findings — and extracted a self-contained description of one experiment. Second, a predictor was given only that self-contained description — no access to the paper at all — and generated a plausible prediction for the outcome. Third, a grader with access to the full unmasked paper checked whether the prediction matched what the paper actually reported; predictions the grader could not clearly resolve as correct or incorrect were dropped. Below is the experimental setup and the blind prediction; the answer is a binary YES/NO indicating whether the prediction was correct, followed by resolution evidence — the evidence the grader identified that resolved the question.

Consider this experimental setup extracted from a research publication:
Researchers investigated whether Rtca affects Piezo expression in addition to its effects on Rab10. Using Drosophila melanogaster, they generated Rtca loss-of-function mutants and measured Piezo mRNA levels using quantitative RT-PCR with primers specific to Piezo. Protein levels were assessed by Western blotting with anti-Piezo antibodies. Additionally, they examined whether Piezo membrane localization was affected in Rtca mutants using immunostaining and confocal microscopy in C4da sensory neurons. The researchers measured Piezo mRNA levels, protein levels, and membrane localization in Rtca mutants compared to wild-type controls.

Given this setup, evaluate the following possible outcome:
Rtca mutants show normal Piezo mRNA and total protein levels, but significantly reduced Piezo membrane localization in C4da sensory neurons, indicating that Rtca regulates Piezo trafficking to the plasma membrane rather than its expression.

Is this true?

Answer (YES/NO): NO